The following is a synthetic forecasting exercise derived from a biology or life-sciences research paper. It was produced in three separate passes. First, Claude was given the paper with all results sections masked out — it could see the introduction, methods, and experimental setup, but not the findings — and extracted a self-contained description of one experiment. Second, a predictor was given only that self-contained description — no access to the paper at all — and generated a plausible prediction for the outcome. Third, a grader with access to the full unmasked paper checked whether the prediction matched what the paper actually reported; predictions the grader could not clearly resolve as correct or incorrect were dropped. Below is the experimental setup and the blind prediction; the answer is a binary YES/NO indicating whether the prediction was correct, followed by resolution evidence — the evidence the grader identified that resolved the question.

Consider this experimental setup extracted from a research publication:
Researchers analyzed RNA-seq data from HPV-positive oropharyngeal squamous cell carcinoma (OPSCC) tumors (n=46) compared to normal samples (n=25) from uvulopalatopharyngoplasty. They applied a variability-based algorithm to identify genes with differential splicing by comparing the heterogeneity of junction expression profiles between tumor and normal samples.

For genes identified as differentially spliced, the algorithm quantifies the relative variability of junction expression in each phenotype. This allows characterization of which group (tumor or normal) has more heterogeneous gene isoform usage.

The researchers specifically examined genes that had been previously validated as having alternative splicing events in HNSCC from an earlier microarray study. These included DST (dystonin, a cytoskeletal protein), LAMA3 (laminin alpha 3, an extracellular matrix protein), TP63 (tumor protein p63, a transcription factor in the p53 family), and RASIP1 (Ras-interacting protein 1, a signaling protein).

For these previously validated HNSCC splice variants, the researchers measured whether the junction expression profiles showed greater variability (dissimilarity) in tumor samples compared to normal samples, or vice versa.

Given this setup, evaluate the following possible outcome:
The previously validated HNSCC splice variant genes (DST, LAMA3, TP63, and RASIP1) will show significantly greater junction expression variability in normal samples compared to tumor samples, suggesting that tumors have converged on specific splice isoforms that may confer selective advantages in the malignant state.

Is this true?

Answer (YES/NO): NO